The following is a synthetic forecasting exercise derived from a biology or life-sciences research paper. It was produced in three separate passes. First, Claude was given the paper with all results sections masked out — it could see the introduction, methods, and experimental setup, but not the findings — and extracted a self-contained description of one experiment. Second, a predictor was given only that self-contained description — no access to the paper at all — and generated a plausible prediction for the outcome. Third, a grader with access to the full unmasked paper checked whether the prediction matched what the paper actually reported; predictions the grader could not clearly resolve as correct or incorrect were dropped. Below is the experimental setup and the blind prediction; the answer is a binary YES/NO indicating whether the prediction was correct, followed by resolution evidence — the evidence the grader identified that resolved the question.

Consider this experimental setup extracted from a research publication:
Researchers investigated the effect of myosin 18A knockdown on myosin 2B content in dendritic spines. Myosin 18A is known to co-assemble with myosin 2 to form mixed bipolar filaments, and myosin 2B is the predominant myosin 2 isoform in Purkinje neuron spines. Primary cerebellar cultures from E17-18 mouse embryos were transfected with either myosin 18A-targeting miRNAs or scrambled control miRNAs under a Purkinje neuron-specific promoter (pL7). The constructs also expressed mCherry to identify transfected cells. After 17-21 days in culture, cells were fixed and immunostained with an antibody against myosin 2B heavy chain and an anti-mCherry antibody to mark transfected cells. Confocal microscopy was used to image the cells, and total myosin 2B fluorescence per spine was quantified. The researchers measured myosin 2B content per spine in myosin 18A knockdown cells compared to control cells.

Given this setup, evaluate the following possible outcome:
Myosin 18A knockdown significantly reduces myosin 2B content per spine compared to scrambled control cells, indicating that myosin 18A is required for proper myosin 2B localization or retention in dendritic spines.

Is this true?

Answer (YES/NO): YES